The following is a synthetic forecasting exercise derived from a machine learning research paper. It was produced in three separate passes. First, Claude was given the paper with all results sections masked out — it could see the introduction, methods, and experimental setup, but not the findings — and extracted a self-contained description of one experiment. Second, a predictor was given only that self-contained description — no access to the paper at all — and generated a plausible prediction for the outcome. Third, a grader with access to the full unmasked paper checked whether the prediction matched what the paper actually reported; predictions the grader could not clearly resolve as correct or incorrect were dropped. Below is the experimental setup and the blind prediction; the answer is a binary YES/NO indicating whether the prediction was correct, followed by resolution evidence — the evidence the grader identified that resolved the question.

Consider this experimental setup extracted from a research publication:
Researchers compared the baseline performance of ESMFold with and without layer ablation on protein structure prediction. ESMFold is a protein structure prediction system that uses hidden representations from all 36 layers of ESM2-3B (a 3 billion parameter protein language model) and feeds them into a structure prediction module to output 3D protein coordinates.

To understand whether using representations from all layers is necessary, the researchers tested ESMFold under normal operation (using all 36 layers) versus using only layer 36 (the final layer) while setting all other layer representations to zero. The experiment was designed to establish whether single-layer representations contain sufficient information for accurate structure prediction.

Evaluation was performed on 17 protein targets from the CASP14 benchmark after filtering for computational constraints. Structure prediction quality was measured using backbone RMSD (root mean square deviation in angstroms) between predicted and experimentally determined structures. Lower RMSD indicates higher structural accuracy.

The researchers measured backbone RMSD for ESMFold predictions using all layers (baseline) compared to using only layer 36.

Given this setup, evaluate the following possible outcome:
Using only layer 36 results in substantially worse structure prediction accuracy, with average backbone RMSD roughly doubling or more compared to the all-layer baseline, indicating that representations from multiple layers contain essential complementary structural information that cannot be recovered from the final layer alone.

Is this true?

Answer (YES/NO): NO